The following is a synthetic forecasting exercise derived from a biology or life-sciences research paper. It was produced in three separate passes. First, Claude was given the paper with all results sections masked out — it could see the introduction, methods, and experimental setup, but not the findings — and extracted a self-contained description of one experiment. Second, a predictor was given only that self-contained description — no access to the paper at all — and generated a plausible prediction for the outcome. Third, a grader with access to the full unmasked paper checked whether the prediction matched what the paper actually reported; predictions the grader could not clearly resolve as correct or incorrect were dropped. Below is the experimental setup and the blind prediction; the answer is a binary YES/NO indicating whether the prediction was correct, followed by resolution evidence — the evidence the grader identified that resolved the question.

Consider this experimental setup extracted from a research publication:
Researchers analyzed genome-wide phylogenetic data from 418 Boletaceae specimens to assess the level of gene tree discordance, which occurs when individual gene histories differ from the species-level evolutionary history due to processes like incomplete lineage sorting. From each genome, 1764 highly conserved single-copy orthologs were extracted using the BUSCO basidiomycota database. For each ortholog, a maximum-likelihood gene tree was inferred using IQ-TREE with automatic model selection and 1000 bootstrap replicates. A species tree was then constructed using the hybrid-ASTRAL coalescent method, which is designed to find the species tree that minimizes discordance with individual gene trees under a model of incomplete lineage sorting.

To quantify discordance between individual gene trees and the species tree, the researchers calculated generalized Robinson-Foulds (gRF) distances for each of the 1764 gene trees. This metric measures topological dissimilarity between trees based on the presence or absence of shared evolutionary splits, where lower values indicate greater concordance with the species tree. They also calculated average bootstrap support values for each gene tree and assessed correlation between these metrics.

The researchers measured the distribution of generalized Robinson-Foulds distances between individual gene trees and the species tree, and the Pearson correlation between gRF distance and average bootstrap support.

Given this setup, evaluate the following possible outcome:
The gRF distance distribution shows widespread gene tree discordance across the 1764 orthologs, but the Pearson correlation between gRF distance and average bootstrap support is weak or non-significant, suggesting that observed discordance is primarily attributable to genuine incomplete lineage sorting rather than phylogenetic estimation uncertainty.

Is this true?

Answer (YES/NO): YES